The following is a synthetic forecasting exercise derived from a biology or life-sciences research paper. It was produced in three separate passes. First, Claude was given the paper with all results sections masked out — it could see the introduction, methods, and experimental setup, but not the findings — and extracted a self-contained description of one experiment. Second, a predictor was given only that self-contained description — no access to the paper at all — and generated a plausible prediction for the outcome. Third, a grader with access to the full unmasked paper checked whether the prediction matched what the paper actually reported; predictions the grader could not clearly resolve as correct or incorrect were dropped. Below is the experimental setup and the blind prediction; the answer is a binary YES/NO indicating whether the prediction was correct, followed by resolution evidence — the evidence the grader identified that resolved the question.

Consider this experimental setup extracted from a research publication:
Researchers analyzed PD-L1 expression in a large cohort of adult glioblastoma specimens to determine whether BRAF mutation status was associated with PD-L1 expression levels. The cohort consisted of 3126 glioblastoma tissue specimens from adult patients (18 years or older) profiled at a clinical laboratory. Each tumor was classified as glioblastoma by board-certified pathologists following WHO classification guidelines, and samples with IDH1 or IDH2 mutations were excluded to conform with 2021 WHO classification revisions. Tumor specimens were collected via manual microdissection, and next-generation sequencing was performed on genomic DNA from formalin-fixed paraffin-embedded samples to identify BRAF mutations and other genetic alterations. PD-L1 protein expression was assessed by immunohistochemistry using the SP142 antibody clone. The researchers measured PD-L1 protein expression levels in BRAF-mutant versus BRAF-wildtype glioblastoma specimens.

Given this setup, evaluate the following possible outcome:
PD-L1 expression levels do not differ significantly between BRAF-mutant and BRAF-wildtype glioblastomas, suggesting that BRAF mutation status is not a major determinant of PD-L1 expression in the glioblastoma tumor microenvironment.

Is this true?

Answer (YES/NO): NO